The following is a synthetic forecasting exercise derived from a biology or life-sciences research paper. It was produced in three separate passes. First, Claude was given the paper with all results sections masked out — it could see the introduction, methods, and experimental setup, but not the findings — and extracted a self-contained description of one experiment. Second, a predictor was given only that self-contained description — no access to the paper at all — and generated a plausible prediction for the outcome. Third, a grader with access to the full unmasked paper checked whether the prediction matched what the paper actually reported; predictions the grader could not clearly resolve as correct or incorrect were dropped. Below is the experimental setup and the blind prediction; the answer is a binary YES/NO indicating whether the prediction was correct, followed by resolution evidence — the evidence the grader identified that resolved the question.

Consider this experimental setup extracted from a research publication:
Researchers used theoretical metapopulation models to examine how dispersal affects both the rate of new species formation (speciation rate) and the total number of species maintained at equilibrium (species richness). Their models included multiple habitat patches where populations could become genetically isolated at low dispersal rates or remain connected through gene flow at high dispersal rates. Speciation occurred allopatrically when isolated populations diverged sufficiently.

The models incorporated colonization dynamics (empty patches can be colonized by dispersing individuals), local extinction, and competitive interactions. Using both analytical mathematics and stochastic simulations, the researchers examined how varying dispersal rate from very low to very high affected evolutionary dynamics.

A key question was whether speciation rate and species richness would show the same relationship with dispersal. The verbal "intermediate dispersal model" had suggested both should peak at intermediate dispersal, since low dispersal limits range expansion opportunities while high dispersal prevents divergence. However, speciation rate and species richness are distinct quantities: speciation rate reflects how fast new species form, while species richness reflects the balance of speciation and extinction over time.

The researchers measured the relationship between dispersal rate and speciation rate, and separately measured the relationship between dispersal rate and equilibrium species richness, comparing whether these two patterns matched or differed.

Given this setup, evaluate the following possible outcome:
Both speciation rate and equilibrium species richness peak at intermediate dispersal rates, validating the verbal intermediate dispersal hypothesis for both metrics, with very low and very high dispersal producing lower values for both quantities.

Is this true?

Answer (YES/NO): NO